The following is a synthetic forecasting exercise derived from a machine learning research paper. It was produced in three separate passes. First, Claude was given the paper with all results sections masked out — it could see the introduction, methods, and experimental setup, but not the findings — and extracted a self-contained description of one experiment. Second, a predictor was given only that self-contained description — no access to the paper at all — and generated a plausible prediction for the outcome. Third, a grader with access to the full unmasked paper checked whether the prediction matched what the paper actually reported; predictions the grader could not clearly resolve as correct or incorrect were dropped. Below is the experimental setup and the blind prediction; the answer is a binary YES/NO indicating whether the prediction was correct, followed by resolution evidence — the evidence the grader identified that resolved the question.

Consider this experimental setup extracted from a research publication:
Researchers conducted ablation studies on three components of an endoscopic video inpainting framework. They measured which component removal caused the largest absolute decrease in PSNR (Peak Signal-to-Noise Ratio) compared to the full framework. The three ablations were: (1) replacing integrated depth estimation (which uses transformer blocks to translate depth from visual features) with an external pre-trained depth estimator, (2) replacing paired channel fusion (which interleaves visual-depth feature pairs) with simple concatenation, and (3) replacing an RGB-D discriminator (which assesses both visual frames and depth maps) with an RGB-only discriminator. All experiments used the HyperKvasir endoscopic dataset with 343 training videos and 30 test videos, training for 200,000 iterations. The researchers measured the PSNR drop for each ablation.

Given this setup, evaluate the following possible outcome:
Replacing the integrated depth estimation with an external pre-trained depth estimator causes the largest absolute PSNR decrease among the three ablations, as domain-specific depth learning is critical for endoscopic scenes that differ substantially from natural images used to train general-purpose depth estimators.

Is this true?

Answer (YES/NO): NO